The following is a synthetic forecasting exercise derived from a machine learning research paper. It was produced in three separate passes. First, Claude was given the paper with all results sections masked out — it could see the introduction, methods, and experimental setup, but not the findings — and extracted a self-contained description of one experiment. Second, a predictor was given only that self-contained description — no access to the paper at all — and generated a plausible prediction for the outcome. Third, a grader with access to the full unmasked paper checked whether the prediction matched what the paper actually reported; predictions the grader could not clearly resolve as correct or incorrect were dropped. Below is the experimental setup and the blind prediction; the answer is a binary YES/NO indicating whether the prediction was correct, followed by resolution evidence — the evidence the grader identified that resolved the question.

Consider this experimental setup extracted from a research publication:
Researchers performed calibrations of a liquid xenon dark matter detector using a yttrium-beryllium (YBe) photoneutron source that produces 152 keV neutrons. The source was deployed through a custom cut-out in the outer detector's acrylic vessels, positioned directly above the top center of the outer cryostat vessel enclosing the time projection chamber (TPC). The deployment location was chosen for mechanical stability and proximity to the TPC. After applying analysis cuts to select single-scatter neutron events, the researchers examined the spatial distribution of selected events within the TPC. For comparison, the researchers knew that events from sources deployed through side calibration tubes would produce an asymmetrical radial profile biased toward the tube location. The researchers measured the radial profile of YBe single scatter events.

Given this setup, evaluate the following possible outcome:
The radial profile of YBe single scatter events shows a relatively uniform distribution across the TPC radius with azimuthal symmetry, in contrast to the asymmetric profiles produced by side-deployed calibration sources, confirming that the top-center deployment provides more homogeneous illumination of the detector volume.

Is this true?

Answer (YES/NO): YES